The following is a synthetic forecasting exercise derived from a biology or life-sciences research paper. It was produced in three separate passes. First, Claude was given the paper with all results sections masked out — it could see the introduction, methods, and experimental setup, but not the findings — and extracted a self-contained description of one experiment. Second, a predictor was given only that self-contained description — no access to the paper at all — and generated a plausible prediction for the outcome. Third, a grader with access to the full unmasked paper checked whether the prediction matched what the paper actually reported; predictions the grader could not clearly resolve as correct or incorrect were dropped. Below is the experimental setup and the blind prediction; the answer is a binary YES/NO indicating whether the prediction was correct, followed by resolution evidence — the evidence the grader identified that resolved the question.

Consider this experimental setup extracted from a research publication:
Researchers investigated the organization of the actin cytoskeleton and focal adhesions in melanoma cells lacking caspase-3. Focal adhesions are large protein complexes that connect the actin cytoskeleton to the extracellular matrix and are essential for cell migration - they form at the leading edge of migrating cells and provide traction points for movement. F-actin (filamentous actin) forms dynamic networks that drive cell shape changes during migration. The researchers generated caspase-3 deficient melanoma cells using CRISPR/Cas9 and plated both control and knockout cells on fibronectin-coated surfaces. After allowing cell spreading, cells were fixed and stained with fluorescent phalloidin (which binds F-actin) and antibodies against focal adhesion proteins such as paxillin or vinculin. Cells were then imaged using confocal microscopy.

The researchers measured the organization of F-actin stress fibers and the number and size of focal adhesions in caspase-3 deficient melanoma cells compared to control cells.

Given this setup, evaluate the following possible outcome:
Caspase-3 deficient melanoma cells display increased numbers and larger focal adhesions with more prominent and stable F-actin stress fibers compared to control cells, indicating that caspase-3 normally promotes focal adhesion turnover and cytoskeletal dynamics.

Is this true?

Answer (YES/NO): NO